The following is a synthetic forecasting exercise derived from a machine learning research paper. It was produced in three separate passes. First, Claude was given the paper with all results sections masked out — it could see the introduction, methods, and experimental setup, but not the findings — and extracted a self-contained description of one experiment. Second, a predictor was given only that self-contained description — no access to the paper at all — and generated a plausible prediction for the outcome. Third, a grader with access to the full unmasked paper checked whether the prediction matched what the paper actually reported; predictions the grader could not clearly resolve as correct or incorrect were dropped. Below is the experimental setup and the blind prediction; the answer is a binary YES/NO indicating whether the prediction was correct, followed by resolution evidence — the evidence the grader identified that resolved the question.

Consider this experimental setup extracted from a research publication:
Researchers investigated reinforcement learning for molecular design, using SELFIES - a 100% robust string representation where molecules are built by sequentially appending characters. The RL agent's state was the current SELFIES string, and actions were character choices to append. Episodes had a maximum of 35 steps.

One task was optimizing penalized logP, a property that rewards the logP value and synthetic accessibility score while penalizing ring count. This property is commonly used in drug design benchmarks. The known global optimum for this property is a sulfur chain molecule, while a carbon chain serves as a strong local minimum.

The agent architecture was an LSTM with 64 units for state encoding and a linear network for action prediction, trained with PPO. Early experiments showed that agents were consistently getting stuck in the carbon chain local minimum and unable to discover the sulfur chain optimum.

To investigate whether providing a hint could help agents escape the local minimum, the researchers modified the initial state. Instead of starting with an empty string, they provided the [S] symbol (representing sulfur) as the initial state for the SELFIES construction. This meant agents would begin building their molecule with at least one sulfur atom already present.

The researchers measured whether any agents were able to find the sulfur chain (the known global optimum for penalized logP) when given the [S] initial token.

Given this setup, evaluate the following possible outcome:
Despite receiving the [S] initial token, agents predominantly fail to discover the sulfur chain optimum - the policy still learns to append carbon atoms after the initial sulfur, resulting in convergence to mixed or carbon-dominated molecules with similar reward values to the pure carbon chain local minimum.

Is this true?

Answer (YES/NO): NO